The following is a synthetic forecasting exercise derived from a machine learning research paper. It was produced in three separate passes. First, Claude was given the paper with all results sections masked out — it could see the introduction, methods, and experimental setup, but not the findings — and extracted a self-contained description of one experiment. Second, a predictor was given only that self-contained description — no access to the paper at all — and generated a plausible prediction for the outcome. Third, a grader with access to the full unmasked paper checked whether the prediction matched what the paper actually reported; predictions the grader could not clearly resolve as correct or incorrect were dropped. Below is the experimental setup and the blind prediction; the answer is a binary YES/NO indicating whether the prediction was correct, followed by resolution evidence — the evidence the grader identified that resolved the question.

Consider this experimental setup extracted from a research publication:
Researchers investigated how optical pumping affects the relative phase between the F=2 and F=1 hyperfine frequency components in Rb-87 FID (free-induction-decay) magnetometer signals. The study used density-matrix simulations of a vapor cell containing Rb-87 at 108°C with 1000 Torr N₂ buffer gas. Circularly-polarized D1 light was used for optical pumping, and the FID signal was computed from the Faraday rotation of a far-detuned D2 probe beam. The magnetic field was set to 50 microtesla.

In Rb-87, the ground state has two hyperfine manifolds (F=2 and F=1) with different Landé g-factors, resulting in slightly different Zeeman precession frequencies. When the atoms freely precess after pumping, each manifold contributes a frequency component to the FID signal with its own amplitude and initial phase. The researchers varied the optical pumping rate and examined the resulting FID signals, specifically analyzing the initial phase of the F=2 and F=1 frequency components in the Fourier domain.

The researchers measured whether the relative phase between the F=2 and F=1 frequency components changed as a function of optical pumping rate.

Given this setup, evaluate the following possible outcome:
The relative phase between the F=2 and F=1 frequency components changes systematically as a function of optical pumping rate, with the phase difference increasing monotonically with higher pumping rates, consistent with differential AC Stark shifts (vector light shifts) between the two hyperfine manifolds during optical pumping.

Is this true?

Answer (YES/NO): NO